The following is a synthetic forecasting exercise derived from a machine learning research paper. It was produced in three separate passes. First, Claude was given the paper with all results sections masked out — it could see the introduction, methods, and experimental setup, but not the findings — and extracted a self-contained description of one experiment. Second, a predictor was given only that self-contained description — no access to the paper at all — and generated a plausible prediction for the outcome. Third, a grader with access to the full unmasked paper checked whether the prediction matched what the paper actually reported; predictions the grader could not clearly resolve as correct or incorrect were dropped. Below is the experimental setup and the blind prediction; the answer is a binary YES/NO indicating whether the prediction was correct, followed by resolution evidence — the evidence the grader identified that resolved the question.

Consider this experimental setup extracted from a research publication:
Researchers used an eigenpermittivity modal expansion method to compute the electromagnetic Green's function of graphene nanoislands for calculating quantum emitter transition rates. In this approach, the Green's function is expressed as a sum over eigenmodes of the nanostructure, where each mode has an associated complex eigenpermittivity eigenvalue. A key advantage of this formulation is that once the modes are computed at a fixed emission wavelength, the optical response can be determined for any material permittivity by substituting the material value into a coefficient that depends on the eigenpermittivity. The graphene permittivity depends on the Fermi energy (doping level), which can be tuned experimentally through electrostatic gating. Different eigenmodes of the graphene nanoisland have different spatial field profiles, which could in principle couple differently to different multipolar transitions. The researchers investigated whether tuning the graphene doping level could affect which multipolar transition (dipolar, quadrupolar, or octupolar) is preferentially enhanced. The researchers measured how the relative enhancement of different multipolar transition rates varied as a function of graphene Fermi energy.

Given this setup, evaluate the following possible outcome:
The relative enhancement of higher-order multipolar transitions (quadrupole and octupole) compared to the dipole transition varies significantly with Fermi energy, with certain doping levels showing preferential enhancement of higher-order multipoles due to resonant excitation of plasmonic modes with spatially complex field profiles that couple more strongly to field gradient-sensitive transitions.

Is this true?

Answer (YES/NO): YES